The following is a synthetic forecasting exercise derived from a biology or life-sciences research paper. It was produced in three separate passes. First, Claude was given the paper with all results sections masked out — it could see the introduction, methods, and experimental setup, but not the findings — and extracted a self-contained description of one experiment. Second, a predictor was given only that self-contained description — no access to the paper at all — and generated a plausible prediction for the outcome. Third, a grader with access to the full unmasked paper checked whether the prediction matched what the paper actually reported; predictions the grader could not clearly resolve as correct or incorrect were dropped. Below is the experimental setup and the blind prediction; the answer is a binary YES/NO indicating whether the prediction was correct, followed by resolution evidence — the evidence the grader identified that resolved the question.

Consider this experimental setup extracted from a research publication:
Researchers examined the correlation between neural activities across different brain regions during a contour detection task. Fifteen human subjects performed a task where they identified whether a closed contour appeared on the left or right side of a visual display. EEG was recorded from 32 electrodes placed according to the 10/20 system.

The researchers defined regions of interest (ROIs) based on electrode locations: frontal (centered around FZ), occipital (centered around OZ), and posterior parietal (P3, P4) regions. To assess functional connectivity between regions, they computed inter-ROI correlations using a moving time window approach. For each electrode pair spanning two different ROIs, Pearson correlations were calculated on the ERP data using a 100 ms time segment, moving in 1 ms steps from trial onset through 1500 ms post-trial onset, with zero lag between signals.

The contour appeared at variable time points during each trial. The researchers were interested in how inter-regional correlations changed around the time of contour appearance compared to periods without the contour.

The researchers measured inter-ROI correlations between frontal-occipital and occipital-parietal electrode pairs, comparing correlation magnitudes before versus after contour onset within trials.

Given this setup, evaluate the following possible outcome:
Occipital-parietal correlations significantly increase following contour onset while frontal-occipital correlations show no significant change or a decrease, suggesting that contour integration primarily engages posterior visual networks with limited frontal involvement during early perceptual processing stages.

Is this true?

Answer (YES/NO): NO